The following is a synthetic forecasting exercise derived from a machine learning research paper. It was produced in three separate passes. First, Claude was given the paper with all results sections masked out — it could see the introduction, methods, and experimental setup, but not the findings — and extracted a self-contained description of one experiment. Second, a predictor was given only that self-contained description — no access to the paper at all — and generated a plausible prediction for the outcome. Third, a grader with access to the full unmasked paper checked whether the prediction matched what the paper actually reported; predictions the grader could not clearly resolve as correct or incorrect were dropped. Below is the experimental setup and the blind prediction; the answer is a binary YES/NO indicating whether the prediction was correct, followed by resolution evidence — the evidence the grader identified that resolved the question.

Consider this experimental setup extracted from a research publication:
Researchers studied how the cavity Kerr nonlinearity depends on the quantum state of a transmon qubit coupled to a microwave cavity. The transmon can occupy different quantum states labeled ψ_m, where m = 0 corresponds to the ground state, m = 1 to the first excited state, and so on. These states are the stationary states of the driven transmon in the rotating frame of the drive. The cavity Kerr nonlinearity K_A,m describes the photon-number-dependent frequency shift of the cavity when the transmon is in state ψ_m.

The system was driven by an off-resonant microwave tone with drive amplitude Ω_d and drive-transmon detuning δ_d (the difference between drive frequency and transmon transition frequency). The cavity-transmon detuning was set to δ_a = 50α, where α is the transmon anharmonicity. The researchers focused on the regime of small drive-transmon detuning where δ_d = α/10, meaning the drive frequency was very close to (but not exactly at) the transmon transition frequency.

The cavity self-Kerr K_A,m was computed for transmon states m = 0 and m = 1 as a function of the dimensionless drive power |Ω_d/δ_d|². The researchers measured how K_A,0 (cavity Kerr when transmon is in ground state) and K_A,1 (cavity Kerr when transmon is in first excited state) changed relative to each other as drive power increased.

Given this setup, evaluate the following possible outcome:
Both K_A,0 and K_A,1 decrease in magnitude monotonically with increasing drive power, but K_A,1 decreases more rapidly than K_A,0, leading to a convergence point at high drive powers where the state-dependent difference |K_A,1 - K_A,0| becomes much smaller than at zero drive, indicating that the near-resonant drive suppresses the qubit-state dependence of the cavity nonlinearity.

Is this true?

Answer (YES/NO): NO